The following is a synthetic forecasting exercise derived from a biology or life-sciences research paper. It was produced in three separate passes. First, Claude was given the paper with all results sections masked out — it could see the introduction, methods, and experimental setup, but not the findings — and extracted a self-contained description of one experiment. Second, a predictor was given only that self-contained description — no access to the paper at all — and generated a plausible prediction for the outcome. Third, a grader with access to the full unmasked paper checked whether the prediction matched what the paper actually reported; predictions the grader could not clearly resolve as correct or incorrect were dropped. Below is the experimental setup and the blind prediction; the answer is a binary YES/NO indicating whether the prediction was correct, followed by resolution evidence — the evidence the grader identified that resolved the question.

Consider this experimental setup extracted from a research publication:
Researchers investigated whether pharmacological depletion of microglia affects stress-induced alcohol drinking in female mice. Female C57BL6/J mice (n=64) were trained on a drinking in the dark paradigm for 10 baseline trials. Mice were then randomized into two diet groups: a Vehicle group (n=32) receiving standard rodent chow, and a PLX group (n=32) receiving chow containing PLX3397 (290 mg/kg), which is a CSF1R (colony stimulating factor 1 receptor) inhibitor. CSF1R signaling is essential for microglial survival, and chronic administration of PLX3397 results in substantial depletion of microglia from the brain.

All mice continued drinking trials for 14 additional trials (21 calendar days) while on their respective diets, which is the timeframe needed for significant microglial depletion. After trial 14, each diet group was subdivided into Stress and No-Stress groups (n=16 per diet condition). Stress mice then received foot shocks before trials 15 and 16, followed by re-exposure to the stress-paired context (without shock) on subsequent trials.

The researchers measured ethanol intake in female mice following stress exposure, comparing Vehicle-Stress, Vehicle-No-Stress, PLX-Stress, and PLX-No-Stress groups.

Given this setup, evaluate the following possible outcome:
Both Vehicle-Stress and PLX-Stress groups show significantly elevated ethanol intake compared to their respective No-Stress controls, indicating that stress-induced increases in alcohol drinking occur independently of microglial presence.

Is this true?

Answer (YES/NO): NO